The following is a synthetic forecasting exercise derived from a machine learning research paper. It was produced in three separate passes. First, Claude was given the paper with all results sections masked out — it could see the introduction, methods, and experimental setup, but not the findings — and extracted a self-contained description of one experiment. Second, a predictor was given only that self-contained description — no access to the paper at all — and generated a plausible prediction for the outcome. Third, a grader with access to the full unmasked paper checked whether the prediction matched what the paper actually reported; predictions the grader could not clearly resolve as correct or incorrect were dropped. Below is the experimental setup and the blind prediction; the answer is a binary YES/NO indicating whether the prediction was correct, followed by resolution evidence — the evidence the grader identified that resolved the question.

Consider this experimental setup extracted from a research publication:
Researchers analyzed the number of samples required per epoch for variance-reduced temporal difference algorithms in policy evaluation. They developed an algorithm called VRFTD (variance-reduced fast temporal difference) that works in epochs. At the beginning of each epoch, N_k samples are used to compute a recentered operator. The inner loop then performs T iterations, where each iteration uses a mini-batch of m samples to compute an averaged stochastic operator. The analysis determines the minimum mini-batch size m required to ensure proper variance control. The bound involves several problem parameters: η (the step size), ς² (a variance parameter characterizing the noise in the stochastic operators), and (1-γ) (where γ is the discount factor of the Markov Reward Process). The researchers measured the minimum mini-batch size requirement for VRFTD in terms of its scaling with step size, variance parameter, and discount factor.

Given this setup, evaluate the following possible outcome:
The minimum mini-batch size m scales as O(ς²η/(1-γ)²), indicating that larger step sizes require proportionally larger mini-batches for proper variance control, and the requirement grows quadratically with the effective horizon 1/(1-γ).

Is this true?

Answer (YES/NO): NO